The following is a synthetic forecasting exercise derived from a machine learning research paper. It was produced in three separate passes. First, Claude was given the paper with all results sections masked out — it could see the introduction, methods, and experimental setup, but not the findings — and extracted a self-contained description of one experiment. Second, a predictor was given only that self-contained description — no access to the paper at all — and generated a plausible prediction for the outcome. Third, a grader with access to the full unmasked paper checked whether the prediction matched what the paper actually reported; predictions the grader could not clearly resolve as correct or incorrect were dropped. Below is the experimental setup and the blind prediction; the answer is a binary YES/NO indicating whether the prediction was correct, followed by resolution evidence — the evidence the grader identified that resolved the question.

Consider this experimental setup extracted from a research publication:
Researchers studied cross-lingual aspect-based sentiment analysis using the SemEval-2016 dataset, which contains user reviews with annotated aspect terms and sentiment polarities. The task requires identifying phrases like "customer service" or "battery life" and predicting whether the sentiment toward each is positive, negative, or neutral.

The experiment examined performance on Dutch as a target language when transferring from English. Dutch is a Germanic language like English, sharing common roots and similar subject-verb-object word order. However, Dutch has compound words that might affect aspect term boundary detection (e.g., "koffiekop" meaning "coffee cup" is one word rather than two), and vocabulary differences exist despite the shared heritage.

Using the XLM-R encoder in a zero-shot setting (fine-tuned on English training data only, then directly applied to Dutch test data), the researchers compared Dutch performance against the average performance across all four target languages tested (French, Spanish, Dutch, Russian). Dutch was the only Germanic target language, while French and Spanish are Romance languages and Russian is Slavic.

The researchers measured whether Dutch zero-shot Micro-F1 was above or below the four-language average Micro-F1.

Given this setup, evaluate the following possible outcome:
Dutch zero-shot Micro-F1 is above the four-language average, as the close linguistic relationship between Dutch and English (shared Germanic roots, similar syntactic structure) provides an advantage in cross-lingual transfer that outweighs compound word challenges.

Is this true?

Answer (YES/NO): NO